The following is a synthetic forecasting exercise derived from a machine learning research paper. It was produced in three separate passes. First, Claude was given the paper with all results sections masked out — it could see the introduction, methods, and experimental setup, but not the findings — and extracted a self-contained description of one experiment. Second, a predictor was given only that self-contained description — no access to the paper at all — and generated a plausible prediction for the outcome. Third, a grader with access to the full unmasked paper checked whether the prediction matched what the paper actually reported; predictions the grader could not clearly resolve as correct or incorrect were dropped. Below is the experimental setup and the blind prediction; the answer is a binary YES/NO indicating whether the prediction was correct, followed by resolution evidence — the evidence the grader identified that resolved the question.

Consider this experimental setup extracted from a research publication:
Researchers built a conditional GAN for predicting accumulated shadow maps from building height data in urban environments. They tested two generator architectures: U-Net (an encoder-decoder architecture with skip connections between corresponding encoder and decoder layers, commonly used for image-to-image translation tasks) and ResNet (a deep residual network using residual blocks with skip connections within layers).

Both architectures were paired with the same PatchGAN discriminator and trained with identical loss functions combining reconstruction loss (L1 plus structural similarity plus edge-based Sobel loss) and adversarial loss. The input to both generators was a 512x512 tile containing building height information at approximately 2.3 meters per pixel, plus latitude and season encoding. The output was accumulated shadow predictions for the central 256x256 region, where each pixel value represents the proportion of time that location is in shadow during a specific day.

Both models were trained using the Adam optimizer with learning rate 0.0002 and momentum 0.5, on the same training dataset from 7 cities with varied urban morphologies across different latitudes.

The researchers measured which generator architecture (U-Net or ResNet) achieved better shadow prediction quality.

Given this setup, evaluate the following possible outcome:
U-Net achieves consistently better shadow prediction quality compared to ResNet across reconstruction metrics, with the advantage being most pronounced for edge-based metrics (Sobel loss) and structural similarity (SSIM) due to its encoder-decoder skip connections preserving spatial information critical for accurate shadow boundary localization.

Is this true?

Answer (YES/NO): NO